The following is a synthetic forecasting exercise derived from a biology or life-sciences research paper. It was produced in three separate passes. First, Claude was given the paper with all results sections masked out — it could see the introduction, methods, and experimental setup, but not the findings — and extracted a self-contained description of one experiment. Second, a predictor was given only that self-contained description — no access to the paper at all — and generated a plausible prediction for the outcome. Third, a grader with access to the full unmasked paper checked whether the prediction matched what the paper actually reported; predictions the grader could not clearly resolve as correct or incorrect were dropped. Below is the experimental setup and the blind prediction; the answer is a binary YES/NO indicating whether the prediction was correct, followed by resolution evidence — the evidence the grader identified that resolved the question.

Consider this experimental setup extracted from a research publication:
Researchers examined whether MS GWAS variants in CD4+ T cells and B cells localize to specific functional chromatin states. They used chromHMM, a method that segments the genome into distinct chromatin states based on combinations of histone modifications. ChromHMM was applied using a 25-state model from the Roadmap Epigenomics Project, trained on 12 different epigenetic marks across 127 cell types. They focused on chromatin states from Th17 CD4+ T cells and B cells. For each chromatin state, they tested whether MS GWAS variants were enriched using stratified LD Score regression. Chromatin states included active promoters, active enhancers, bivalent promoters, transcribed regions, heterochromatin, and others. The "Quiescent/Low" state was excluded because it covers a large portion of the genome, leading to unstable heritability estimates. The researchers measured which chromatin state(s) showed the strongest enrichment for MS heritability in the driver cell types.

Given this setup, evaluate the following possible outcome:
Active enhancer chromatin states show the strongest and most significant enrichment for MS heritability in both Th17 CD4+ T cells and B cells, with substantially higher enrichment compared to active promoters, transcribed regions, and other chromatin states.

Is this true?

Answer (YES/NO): NO